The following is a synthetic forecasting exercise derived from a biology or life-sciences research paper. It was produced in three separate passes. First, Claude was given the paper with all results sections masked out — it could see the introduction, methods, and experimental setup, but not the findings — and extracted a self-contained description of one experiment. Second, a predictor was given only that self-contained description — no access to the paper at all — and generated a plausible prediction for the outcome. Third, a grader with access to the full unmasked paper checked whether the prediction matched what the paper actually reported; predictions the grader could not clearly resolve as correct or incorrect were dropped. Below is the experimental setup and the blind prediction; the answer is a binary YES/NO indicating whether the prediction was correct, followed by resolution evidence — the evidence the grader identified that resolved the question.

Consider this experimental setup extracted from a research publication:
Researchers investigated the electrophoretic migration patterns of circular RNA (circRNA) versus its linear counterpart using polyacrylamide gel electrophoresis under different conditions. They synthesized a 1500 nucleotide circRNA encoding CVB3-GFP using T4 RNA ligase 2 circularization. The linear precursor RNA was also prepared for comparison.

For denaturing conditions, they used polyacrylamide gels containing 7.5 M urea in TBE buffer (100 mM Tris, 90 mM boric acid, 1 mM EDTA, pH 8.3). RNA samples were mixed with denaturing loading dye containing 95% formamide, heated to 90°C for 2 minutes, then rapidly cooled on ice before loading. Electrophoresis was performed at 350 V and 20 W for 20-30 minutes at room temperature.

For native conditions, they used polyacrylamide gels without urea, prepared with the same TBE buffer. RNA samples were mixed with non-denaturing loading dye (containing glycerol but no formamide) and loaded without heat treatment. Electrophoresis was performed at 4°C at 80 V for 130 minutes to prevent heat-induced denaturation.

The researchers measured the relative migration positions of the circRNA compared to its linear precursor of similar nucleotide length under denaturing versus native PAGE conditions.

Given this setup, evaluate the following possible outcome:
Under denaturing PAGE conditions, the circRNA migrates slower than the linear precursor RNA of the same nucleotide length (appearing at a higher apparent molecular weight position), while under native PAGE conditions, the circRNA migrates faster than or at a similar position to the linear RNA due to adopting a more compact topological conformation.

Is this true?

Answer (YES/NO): YES